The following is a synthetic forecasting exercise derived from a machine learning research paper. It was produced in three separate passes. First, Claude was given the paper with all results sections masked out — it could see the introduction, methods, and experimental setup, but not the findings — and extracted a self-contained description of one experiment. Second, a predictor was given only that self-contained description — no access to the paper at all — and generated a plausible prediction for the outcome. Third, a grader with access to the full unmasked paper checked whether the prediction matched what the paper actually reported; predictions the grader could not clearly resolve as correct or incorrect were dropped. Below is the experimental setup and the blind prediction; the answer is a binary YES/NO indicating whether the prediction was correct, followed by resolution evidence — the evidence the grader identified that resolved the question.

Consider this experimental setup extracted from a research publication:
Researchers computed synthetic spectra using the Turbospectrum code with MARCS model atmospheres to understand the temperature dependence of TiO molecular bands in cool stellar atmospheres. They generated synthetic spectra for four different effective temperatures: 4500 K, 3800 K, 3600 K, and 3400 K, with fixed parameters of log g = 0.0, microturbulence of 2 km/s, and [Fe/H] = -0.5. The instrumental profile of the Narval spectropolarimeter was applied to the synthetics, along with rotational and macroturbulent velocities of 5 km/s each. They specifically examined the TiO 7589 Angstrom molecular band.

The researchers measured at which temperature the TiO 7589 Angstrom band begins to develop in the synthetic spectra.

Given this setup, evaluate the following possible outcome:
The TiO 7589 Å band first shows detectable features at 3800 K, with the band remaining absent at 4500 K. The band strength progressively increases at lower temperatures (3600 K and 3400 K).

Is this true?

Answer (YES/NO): NO